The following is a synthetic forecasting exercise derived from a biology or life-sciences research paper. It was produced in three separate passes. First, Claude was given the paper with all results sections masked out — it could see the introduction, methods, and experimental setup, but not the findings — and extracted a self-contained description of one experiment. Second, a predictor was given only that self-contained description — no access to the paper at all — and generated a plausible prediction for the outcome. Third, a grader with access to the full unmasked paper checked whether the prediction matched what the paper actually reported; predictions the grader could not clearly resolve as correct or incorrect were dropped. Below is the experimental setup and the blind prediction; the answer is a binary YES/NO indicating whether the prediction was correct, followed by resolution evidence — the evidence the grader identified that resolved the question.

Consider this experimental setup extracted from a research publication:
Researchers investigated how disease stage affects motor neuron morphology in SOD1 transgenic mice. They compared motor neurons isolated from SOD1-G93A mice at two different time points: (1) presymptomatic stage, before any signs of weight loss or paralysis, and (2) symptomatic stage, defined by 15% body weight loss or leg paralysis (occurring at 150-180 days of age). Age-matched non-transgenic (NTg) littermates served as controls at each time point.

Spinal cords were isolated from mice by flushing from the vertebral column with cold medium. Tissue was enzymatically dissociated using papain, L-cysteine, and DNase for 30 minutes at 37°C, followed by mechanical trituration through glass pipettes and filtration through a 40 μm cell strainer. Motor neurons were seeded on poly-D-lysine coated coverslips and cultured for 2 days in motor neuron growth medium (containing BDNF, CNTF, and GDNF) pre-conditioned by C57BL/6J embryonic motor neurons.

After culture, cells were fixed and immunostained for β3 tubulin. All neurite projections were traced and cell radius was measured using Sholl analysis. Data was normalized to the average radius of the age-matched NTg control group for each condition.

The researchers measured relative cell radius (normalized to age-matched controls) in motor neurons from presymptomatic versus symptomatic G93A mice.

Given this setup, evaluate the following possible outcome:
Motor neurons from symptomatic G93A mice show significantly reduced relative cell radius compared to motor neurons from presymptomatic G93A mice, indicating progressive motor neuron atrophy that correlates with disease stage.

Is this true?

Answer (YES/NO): NO